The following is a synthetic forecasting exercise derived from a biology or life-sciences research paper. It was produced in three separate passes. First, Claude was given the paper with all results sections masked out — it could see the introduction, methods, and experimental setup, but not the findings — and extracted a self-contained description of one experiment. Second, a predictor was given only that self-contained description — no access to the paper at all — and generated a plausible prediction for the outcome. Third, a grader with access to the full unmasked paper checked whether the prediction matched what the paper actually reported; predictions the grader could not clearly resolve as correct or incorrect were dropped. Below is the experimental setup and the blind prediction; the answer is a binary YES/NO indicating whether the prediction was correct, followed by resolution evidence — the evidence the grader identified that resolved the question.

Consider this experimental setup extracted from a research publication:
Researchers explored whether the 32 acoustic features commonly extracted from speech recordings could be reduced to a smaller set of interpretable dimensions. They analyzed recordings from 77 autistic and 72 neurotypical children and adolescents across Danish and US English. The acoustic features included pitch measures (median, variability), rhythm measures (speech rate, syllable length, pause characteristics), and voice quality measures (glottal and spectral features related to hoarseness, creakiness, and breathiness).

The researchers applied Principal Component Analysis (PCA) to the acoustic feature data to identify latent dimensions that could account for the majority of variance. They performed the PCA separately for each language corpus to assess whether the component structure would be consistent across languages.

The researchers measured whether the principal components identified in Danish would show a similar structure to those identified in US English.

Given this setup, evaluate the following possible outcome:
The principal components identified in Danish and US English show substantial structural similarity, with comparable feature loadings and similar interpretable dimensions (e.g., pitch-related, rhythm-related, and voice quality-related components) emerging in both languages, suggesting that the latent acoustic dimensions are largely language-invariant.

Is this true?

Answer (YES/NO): NO